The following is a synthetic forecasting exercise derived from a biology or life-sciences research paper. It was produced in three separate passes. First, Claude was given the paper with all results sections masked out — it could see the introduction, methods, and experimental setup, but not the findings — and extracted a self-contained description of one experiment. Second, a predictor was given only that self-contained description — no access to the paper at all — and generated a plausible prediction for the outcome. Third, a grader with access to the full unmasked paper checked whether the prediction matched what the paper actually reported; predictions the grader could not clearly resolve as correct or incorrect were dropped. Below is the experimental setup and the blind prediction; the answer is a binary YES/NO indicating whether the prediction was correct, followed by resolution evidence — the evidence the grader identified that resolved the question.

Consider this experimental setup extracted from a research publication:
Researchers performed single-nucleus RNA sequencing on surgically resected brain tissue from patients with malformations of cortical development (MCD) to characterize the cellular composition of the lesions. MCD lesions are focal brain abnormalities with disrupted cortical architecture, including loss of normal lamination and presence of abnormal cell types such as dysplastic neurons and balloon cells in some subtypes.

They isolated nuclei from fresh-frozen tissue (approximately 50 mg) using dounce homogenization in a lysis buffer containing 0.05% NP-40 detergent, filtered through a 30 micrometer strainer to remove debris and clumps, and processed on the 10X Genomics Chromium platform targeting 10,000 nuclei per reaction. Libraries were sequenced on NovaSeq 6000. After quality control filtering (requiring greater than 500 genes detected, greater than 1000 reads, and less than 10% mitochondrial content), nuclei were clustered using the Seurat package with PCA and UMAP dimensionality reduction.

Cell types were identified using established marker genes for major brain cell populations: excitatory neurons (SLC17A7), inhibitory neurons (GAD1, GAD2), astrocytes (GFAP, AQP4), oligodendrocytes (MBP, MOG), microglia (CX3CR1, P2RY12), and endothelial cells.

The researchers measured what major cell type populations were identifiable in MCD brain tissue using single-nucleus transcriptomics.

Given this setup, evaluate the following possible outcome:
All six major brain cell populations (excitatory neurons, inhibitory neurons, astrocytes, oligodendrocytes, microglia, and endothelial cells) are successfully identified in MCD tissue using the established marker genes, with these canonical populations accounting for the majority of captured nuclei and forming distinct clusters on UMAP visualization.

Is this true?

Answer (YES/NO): NO